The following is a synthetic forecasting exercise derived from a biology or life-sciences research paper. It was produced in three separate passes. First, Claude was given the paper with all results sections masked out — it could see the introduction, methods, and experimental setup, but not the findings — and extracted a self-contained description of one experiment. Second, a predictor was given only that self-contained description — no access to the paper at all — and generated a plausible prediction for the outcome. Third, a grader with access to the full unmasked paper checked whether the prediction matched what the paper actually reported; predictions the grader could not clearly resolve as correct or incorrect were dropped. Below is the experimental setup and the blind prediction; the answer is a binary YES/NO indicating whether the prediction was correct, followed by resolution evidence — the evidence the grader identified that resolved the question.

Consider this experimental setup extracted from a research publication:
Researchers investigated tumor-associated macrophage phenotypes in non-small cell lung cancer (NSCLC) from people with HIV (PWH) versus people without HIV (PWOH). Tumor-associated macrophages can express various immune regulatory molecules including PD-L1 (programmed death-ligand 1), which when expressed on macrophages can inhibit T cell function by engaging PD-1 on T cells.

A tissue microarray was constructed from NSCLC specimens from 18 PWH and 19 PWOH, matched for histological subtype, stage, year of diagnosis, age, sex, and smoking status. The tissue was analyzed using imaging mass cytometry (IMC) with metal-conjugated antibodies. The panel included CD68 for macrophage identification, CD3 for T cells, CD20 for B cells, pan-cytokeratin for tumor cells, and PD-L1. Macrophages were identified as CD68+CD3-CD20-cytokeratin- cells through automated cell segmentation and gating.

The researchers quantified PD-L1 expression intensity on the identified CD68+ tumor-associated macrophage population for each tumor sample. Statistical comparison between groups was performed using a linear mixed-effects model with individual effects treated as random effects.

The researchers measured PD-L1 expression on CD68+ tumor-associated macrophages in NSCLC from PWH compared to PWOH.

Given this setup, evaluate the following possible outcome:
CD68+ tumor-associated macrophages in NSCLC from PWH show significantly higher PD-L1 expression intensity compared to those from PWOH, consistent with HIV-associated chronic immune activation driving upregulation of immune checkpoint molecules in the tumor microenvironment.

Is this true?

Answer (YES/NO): YES